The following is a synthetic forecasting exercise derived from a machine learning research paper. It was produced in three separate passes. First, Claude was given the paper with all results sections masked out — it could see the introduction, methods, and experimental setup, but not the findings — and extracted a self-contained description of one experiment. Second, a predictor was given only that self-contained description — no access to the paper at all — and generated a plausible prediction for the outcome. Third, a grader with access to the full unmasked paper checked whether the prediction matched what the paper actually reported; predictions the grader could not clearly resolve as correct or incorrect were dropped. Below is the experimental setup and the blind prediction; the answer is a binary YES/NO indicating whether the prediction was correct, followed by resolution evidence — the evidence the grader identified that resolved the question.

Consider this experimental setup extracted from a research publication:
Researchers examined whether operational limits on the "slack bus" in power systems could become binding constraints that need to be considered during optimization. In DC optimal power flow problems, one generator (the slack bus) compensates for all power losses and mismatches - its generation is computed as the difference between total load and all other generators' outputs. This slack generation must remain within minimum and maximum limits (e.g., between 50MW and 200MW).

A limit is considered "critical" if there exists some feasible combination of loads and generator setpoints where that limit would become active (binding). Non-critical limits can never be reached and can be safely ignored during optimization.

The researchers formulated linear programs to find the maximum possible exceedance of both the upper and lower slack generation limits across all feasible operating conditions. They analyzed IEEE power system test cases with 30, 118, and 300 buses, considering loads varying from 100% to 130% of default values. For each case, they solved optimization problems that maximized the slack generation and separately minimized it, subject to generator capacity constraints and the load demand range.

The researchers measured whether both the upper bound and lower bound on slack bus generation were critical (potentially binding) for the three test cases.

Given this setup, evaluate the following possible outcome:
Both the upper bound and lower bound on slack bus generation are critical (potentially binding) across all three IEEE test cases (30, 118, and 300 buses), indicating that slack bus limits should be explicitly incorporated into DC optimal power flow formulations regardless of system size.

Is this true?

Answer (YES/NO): YES